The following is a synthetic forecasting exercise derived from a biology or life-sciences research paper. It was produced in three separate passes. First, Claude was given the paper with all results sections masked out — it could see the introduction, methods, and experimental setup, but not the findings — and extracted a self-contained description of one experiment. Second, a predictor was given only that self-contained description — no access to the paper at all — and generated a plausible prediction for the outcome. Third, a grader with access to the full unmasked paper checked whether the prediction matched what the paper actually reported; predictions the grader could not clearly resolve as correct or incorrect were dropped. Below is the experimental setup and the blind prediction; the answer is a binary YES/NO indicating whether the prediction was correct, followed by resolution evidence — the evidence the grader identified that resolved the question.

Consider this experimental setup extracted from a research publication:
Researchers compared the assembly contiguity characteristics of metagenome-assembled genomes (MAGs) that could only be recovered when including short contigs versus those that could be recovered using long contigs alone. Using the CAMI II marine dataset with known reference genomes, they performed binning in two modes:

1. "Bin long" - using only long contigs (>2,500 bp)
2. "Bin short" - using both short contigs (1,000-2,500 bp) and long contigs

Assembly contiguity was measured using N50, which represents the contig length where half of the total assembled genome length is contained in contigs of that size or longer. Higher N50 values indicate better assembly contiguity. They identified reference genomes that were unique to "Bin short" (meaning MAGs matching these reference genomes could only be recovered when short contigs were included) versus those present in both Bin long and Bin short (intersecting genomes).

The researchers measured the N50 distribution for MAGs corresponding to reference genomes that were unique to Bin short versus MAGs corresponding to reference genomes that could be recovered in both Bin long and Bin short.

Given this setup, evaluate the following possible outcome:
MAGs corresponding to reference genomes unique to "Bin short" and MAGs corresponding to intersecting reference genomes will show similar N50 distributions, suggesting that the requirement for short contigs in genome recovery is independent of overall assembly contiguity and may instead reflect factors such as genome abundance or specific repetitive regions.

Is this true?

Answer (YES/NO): NO